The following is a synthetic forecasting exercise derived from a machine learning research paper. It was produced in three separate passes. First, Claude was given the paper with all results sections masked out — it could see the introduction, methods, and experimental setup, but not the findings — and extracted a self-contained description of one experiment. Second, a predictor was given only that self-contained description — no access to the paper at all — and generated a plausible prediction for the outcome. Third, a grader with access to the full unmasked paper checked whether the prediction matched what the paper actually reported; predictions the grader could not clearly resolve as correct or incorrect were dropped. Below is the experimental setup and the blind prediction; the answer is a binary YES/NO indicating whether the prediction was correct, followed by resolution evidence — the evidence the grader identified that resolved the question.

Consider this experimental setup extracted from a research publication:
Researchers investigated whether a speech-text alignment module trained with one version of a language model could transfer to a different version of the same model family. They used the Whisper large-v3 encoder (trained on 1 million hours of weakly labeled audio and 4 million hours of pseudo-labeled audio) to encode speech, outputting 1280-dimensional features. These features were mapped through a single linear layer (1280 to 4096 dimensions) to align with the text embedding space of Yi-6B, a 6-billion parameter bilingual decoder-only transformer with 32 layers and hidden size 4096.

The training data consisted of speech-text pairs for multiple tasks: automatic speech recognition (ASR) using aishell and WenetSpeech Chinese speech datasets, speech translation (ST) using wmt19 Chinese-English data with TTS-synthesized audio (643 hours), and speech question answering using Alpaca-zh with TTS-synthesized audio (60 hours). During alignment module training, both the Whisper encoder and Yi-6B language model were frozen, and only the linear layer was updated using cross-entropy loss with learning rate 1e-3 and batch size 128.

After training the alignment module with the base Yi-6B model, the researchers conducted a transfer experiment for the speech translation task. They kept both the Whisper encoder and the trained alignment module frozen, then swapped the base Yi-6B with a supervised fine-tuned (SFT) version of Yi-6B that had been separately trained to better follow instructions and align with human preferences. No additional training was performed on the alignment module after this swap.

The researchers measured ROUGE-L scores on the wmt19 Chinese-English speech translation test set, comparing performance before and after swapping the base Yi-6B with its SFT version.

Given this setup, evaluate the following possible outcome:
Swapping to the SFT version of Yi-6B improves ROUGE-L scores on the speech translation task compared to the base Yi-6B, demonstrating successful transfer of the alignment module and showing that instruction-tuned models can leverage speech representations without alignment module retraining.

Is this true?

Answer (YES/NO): YES